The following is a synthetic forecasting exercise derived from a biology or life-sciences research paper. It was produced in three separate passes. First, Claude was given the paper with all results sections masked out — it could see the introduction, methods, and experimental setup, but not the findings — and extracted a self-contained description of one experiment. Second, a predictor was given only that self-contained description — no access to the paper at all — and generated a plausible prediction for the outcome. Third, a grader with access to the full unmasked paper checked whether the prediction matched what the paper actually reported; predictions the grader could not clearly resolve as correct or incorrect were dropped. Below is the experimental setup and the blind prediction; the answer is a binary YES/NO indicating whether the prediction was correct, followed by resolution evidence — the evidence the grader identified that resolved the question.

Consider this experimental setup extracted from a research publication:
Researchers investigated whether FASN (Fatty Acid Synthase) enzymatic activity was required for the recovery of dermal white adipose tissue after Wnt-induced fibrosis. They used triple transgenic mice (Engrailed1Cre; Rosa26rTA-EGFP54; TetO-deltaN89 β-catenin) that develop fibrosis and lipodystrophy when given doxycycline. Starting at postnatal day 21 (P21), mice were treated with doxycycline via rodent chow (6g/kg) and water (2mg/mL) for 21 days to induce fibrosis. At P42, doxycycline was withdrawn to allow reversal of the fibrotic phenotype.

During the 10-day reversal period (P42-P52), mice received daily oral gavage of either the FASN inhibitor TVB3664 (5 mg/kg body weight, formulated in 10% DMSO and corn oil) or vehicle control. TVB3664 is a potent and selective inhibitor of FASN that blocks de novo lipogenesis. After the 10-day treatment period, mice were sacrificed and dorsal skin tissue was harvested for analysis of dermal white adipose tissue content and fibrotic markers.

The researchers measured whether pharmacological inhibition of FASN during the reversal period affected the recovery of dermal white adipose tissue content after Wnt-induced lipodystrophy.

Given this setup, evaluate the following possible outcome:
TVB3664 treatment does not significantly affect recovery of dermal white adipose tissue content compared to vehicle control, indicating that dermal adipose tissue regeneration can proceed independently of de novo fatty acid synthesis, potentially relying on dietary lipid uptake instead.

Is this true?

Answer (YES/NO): NO